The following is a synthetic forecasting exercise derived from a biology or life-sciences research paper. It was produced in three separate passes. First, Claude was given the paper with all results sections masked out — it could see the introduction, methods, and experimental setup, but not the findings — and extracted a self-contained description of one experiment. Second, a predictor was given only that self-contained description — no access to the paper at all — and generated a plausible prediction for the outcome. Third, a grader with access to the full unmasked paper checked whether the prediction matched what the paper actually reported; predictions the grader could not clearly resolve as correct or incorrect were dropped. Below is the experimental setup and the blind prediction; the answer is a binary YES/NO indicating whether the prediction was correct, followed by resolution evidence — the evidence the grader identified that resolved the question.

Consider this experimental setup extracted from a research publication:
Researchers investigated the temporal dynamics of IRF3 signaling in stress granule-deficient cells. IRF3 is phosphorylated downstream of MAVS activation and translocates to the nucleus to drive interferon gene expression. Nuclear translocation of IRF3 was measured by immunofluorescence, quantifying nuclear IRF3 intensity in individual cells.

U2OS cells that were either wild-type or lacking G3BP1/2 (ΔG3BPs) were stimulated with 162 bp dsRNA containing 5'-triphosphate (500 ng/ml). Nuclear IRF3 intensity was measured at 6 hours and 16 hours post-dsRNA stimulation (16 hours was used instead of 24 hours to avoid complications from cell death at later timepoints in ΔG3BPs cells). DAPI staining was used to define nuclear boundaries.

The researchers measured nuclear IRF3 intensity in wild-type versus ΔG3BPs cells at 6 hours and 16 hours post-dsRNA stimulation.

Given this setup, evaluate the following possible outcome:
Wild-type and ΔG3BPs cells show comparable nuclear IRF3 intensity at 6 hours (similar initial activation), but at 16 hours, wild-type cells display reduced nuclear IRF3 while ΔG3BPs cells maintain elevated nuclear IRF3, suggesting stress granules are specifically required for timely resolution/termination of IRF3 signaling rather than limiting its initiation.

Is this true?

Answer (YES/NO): NO